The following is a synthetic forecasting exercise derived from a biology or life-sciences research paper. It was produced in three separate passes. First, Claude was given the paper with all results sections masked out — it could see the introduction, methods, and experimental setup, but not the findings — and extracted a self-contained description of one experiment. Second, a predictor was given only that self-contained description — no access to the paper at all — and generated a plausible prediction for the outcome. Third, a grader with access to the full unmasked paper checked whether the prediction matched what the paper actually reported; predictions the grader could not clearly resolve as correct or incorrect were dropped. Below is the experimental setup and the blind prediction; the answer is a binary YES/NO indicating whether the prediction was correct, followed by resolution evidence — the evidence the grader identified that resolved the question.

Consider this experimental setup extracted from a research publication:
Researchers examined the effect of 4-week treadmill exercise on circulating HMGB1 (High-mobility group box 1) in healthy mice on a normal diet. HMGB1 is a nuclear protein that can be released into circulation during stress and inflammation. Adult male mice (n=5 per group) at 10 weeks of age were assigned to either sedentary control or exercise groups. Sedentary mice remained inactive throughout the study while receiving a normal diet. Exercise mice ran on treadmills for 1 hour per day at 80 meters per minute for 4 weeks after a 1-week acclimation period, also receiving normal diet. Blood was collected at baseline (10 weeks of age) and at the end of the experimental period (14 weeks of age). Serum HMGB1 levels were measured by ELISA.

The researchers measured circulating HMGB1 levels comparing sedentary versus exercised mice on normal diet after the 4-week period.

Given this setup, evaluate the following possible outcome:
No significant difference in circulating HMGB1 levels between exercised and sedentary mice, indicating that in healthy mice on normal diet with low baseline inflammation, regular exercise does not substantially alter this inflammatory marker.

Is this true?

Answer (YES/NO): NO